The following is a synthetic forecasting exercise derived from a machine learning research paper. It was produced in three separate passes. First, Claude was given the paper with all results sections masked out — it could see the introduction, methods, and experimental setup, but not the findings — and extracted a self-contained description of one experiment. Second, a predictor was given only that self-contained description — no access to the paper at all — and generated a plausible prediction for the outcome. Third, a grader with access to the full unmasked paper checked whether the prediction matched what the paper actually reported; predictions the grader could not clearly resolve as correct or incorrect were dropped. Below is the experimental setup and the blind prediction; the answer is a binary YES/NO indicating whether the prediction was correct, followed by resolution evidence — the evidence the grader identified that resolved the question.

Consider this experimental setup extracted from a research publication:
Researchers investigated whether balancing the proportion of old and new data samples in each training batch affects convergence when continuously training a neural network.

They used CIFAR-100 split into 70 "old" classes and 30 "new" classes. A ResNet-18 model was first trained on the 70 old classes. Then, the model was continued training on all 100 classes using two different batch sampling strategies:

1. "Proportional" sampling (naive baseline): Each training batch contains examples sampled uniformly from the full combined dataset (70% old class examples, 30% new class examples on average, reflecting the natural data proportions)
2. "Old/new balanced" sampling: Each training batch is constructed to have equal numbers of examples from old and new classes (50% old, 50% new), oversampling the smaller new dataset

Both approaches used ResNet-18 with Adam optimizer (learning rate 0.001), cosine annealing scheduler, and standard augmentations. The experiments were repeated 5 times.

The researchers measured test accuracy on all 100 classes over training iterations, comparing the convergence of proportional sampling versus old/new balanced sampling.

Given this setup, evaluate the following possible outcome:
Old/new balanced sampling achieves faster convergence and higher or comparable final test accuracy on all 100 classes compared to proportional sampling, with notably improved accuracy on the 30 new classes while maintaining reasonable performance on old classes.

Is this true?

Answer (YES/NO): NO